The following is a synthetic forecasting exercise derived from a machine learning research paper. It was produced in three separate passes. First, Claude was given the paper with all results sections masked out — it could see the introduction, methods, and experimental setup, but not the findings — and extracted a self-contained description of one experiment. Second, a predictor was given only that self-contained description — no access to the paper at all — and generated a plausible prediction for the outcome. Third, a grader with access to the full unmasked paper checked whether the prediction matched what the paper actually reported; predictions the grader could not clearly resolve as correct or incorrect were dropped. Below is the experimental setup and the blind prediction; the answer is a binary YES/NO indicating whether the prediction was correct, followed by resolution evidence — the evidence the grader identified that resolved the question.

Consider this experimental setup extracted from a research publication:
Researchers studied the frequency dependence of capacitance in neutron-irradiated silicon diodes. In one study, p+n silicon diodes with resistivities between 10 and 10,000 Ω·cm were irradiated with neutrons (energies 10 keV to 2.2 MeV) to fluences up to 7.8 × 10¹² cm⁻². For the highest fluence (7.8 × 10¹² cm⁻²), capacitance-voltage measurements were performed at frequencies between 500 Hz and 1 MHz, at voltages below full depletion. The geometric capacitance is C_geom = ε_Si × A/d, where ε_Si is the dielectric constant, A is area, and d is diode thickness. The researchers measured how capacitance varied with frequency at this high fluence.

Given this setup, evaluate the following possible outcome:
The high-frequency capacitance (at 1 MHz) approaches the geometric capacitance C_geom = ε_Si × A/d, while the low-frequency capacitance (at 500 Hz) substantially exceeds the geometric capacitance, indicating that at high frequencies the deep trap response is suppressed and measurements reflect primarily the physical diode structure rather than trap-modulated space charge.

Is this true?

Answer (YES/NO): YES